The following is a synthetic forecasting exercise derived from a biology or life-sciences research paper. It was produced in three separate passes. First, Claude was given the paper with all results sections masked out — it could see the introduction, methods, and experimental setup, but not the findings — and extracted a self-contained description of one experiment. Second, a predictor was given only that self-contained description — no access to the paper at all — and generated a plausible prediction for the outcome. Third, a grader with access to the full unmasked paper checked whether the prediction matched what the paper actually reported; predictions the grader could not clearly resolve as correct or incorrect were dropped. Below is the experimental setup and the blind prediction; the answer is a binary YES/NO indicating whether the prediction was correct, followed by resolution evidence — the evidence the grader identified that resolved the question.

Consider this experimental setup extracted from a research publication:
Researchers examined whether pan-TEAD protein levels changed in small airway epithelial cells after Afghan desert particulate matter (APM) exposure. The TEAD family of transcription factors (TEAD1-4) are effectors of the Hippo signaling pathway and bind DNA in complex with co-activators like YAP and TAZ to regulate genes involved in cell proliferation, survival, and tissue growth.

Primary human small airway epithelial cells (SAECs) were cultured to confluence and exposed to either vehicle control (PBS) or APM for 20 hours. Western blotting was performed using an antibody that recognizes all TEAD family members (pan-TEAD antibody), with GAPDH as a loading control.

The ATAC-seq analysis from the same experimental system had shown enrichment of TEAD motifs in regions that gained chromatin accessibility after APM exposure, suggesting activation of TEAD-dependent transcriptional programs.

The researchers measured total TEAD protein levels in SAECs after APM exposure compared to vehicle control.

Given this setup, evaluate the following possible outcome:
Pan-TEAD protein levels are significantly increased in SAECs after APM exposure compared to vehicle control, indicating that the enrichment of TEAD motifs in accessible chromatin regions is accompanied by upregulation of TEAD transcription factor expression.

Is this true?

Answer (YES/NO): NO